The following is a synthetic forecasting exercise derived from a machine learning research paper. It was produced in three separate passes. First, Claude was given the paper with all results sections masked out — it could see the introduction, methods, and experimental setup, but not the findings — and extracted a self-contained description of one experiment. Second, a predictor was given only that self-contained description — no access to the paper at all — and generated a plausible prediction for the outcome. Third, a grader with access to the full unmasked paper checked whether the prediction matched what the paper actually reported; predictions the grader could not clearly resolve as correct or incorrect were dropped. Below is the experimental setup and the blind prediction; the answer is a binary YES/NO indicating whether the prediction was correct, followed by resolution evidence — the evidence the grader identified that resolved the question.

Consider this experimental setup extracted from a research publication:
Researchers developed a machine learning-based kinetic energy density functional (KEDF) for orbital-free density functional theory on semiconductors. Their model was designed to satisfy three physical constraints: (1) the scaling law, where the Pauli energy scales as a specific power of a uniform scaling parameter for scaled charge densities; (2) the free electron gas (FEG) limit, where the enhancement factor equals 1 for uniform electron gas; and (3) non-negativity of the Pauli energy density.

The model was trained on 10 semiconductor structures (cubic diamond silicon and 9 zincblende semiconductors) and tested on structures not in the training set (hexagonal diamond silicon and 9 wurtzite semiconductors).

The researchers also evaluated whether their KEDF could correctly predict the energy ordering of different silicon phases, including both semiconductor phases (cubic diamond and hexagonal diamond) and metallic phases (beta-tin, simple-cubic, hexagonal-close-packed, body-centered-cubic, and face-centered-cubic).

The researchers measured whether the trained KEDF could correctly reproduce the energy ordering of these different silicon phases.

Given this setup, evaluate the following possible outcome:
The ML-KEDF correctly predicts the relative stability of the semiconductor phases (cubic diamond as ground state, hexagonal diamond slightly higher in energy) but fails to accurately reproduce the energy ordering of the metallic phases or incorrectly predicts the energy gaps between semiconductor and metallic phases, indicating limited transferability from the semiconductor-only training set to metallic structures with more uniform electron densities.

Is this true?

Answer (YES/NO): NO